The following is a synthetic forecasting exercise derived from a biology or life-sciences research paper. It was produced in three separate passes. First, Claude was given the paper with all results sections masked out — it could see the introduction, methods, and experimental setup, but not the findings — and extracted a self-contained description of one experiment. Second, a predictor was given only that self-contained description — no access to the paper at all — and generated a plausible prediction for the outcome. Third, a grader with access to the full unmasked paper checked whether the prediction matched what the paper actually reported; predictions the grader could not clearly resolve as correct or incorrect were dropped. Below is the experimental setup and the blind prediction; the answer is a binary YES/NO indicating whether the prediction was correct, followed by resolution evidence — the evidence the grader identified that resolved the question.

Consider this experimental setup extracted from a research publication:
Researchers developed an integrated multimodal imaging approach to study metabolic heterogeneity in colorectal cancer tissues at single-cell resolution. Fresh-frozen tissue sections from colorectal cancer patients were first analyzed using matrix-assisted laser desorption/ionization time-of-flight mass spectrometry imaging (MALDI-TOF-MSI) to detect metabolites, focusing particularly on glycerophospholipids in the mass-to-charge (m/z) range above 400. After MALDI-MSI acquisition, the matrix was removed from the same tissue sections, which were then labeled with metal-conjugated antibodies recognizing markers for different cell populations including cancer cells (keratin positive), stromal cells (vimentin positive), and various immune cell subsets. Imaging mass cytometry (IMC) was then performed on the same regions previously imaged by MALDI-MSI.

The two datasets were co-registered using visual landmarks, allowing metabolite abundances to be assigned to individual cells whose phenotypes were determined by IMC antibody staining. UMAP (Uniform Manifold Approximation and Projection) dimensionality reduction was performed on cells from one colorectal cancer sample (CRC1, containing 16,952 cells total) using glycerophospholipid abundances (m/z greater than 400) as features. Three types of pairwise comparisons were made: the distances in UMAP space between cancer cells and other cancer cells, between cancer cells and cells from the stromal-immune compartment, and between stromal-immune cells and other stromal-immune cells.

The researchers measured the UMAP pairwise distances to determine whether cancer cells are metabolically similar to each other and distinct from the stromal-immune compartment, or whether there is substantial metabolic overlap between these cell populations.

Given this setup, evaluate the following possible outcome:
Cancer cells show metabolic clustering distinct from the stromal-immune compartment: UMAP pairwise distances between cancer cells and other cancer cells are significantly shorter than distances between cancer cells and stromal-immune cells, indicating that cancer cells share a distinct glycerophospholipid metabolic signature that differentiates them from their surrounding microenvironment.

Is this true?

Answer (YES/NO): YES